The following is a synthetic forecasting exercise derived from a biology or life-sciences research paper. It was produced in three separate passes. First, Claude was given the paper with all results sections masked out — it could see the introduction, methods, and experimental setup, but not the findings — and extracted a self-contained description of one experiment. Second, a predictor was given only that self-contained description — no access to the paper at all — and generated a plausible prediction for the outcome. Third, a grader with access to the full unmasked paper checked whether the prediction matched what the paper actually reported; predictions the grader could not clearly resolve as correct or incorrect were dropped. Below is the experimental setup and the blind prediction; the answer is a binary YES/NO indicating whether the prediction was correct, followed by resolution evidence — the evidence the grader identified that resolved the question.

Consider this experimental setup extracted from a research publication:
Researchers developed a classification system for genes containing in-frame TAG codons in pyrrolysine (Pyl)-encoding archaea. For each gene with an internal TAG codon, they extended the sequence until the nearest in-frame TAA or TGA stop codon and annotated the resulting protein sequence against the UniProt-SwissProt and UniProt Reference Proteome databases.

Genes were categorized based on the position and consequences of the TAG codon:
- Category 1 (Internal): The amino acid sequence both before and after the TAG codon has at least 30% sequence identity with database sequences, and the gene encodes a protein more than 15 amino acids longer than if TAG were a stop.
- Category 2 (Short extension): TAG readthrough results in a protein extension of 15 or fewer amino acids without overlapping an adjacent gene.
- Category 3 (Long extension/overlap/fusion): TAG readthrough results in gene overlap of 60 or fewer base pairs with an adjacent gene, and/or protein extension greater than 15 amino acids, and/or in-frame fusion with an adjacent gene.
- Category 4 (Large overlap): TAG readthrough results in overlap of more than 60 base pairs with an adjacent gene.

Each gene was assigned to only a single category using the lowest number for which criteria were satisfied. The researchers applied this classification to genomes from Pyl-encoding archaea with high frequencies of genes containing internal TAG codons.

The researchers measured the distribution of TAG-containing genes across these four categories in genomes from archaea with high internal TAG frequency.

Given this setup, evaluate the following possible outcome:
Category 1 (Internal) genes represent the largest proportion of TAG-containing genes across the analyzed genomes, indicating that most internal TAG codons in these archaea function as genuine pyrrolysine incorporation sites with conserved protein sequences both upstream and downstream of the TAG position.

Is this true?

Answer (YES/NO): YES